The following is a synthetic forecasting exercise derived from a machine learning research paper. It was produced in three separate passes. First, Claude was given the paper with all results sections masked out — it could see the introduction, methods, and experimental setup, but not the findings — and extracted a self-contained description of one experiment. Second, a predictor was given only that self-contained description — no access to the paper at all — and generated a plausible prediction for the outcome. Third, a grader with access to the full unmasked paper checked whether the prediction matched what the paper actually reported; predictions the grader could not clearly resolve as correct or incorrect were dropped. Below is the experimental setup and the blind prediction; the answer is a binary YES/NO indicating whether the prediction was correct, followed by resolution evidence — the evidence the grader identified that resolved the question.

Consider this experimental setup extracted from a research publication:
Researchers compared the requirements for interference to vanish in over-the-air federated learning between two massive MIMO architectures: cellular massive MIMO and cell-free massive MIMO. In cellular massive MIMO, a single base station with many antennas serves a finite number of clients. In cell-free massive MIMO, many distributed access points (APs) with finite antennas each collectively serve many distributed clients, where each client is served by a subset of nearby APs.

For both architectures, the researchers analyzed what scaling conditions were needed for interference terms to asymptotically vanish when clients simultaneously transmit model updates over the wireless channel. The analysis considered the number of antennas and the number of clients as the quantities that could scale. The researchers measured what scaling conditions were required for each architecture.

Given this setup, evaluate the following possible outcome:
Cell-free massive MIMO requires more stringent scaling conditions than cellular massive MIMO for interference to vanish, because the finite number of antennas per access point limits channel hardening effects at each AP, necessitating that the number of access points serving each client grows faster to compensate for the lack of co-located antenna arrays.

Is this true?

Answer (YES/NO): NO